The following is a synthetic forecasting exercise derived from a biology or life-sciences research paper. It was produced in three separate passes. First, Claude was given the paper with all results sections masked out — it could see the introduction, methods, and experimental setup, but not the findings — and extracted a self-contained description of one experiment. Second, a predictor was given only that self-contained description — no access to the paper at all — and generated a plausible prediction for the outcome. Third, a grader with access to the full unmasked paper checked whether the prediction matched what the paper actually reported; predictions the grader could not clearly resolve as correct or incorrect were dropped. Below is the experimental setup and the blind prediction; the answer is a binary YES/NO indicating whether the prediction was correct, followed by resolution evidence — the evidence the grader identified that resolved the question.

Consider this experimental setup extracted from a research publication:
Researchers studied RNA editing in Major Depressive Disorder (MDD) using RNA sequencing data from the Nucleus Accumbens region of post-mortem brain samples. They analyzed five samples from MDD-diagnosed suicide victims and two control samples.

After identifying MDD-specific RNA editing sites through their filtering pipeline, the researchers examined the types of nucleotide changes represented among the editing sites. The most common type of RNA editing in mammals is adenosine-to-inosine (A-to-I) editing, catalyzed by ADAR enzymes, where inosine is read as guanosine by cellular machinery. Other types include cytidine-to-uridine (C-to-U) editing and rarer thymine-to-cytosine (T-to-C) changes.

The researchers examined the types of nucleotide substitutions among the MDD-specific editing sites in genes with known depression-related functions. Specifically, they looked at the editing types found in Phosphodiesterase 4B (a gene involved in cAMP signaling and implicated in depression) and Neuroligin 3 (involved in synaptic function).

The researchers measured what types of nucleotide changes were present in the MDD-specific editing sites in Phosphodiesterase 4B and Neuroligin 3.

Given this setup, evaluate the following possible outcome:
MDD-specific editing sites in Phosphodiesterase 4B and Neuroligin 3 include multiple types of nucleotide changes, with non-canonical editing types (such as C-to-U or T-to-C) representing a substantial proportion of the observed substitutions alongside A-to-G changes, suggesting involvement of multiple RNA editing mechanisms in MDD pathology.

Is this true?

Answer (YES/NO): YES